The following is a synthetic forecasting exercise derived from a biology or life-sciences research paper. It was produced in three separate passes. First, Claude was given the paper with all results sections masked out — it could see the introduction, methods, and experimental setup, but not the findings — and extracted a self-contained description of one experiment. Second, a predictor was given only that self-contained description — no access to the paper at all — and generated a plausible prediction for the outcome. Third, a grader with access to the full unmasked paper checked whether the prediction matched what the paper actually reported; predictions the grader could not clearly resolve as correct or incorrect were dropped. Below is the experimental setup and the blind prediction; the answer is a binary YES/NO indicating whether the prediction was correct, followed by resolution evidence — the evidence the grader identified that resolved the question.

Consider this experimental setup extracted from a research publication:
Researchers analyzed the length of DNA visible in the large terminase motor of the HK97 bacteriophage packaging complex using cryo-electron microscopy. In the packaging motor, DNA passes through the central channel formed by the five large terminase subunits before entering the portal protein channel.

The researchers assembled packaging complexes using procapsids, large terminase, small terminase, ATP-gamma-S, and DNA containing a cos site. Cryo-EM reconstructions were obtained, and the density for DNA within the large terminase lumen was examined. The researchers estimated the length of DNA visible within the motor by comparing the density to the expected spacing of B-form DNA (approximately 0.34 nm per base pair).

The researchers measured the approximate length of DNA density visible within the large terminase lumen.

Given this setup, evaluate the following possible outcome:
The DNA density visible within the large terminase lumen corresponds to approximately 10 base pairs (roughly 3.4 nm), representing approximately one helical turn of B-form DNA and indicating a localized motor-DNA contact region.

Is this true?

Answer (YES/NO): NO